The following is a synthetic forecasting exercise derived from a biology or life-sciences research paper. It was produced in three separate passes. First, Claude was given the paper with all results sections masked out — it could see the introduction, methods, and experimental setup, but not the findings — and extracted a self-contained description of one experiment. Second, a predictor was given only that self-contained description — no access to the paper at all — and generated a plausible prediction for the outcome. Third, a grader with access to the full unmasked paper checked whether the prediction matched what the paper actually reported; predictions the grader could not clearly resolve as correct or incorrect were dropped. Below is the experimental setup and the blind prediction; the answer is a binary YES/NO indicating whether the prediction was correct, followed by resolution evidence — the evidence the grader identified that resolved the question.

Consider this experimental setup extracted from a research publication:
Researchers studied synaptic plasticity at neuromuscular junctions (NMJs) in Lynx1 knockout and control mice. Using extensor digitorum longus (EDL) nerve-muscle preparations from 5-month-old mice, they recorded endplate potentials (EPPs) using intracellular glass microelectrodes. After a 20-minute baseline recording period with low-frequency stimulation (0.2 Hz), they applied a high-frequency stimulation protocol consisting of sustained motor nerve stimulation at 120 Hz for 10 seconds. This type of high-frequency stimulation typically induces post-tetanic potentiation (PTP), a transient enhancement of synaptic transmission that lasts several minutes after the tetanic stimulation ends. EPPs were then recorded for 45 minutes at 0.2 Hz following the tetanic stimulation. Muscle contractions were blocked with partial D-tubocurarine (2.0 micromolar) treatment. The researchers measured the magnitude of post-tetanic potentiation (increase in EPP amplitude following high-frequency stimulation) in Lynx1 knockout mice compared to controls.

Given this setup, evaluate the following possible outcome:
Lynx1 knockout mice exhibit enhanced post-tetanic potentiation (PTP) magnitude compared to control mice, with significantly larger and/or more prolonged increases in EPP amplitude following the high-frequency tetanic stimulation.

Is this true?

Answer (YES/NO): YES